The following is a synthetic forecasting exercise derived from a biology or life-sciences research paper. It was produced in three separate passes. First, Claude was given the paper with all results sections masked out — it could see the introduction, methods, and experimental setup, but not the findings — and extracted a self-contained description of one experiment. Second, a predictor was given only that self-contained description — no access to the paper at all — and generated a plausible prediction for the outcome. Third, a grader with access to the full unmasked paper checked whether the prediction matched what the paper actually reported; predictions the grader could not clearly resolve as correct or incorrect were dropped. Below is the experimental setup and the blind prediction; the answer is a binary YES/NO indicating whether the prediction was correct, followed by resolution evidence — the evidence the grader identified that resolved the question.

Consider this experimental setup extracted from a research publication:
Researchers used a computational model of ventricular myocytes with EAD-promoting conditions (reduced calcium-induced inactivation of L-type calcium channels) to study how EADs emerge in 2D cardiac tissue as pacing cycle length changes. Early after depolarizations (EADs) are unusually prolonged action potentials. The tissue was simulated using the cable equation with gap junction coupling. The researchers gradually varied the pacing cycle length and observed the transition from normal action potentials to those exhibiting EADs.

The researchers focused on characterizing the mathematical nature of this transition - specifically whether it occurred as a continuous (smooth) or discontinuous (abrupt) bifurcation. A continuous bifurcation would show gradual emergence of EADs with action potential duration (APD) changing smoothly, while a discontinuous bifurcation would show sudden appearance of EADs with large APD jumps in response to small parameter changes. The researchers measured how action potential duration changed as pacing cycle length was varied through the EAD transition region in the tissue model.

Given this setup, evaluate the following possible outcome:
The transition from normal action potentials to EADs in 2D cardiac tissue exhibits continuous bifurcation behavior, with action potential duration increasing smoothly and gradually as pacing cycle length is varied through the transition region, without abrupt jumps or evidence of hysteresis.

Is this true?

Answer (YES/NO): NO